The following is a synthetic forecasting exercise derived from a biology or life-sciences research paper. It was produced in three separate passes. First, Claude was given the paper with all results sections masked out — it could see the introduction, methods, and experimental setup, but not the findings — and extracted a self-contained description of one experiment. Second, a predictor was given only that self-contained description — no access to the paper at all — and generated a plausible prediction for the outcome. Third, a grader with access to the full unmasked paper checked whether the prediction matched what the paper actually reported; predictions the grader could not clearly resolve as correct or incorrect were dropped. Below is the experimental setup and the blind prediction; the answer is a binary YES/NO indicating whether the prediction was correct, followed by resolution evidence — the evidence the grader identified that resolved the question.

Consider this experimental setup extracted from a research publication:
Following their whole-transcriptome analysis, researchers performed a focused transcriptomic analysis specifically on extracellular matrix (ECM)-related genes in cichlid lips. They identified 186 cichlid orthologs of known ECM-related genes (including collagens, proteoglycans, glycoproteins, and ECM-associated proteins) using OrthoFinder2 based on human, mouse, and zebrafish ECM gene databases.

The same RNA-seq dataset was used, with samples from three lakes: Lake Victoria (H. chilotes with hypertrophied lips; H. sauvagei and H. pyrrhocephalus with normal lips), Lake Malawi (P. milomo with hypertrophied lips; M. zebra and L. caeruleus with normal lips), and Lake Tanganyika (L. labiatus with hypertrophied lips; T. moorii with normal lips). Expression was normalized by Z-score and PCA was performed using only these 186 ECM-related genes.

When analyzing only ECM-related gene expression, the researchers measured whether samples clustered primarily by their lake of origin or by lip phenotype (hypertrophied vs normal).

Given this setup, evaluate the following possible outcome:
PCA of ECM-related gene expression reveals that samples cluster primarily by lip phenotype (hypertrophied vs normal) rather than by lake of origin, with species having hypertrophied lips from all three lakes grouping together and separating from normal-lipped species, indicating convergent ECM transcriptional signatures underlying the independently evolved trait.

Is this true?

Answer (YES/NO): YES